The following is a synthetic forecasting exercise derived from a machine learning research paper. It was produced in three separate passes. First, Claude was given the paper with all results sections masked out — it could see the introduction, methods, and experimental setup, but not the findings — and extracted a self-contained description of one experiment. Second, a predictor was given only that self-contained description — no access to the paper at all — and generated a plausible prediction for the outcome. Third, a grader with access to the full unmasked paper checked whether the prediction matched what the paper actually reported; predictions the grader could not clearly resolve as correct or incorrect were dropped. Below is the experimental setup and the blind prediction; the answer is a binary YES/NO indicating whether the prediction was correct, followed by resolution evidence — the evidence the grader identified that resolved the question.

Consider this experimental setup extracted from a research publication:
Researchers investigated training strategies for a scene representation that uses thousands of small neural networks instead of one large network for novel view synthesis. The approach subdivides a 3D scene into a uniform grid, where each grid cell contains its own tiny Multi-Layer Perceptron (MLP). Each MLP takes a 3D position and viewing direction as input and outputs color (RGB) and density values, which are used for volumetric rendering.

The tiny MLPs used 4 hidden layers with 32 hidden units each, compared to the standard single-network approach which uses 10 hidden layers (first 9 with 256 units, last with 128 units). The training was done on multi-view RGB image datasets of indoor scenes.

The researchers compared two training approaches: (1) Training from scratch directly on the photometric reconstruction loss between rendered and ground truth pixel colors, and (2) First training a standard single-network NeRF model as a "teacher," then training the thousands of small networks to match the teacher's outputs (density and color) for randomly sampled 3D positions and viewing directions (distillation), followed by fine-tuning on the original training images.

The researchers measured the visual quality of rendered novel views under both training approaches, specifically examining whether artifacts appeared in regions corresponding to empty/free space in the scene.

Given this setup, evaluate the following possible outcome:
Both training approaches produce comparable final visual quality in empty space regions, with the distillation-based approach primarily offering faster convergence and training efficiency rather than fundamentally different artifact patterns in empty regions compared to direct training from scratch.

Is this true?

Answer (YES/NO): NO